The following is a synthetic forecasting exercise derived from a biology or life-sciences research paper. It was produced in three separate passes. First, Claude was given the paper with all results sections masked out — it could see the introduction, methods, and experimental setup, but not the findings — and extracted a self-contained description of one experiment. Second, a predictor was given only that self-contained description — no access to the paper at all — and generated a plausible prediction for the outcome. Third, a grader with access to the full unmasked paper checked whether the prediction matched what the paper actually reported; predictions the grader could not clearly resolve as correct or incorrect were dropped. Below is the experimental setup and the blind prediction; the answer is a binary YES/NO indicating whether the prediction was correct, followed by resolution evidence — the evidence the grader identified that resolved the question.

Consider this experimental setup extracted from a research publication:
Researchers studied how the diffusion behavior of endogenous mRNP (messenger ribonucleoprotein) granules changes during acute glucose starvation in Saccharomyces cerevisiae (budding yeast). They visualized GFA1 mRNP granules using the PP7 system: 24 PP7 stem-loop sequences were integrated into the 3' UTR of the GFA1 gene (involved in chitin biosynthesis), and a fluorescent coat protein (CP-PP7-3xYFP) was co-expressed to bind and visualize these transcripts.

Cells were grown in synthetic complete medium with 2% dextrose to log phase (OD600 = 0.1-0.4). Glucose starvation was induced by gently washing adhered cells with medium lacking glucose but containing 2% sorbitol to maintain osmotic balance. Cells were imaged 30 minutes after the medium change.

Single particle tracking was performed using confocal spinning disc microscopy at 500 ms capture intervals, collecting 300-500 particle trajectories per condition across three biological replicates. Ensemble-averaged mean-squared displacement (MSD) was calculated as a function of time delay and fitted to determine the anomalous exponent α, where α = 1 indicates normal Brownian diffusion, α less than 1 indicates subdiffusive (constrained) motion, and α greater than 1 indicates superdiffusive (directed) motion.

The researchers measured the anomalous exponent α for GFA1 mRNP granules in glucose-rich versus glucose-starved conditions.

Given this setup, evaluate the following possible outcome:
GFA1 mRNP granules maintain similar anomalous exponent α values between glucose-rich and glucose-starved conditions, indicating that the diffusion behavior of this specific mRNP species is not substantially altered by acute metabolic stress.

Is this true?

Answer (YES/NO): NO